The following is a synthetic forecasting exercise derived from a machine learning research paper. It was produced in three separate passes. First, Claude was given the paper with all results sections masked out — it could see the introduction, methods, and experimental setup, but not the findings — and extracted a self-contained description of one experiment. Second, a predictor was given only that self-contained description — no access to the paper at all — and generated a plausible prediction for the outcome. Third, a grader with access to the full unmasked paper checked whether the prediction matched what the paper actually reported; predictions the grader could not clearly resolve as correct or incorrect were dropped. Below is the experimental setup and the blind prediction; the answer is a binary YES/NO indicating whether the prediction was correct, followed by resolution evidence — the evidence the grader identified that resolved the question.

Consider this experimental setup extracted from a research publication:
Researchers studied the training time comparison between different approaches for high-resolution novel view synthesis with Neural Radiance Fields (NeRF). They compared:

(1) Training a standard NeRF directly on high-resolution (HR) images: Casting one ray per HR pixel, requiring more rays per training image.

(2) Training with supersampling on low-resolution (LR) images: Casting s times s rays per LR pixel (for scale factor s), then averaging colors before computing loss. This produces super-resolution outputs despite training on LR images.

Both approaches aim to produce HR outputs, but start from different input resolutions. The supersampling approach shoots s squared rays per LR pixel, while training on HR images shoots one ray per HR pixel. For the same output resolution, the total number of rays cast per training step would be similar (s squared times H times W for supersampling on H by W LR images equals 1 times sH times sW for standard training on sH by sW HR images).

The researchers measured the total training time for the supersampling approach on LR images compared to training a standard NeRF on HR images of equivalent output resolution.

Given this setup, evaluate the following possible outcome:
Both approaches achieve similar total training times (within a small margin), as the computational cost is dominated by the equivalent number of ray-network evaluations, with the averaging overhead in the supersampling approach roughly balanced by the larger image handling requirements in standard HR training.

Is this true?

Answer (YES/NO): YES